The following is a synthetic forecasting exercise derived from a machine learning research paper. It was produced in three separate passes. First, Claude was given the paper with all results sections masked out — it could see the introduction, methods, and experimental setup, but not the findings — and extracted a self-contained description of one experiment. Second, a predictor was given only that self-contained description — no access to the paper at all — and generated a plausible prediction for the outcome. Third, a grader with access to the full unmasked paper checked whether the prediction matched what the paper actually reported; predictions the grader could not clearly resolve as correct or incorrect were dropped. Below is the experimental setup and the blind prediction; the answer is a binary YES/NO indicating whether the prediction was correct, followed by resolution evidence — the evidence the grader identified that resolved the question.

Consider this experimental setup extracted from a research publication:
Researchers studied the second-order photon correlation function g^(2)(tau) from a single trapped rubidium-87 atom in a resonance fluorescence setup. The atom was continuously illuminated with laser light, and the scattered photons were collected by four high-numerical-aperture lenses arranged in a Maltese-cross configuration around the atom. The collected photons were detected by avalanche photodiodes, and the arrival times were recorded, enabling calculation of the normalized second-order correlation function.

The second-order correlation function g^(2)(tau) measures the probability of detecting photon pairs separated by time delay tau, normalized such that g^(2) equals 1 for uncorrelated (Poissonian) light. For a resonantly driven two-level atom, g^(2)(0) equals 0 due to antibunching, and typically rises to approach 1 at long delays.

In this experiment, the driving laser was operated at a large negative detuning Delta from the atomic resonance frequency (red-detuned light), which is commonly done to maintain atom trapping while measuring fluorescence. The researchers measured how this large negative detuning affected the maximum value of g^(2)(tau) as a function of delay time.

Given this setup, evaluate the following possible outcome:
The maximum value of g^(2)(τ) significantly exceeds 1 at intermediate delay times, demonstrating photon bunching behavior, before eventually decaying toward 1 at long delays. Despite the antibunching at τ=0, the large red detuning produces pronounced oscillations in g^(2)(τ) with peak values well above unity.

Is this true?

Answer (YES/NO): YES